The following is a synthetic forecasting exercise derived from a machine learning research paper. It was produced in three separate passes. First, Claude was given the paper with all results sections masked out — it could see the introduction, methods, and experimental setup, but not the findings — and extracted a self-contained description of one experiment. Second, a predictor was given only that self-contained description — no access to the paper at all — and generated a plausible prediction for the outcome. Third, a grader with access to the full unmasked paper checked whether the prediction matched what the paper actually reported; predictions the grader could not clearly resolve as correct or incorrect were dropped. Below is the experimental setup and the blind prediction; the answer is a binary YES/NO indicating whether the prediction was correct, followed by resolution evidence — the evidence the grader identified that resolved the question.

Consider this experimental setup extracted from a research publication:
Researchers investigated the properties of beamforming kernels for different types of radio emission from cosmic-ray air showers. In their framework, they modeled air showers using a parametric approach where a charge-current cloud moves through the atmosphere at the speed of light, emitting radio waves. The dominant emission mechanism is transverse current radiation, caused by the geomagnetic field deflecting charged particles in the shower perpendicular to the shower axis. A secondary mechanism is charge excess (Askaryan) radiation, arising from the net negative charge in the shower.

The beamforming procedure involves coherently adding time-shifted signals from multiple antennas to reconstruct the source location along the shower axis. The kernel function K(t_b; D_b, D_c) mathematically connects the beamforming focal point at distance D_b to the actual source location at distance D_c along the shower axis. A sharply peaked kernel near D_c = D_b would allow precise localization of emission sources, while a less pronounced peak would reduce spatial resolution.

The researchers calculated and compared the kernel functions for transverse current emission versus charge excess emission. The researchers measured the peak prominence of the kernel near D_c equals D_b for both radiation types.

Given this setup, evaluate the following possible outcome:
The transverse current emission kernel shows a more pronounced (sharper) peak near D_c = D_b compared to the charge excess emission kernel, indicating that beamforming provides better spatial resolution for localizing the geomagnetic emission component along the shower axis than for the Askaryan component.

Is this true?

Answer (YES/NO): YES